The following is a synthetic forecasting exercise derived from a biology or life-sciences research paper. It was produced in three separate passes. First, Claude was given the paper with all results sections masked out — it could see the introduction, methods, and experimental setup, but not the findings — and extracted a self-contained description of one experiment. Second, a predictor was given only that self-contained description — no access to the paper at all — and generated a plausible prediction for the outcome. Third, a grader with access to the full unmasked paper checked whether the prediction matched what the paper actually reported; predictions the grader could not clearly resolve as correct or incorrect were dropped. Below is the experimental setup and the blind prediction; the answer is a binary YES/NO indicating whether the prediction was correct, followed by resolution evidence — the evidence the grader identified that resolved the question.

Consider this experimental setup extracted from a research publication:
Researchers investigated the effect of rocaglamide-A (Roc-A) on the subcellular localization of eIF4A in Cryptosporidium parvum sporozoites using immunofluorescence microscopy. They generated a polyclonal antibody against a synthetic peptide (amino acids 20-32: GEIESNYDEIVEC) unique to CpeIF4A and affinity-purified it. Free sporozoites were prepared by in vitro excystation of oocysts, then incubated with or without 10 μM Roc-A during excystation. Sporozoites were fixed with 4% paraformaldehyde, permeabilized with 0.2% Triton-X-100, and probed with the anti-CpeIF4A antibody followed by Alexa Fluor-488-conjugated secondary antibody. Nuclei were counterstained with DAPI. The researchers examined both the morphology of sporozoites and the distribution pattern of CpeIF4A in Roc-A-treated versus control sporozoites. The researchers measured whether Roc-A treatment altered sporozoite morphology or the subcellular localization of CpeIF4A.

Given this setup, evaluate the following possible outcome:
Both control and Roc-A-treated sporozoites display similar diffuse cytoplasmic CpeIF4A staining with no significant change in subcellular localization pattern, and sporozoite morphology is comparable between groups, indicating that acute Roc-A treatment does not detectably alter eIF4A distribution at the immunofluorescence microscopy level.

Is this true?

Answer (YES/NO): YES